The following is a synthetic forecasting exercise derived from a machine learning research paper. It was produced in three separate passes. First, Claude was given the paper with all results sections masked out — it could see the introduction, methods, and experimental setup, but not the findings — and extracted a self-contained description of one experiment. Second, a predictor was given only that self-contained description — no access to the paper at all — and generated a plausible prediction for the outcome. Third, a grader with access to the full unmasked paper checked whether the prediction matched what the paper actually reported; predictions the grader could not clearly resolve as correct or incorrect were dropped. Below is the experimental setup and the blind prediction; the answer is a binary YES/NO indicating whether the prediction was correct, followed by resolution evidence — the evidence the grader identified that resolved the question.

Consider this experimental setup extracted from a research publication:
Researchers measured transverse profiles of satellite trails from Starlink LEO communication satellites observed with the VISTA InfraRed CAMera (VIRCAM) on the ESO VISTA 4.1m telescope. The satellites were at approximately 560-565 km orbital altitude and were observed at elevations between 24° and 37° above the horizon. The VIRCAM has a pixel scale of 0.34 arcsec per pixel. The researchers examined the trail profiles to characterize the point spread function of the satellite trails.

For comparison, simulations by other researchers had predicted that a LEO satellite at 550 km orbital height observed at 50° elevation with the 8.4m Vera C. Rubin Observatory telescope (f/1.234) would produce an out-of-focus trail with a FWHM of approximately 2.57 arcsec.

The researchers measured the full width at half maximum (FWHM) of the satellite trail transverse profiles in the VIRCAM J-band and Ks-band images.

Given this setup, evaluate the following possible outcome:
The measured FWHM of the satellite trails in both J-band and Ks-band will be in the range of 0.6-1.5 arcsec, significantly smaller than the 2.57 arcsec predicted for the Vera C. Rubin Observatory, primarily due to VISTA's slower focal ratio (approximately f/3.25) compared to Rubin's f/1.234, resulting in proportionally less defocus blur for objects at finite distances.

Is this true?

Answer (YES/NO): NO